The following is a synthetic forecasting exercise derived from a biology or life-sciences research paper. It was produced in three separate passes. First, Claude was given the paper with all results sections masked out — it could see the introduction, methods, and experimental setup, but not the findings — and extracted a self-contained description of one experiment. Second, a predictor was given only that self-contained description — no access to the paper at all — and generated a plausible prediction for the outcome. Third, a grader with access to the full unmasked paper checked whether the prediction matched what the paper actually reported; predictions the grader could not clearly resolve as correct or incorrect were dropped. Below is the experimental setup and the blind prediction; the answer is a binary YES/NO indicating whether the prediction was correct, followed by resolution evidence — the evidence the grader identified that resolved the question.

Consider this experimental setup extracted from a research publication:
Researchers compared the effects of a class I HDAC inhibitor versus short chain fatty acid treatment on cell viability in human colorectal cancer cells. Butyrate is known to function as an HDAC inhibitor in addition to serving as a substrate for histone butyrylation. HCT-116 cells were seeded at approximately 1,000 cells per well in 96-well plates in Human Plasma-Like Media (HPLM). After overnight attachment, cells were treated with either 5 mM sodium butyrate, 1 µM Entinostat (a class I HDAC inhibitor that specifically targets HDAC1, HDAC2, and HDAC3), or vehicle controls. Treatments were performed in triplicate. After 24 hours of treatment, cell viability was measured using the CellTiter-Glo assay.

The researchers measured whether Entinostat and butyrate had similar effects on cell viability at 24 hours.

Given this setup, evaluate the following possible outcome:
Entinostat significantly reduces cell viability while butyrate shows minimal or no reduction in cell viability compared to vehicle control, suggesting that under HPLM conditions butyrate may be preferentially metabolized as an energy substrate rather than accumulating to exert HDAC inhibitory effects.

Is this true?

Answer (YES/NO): NO